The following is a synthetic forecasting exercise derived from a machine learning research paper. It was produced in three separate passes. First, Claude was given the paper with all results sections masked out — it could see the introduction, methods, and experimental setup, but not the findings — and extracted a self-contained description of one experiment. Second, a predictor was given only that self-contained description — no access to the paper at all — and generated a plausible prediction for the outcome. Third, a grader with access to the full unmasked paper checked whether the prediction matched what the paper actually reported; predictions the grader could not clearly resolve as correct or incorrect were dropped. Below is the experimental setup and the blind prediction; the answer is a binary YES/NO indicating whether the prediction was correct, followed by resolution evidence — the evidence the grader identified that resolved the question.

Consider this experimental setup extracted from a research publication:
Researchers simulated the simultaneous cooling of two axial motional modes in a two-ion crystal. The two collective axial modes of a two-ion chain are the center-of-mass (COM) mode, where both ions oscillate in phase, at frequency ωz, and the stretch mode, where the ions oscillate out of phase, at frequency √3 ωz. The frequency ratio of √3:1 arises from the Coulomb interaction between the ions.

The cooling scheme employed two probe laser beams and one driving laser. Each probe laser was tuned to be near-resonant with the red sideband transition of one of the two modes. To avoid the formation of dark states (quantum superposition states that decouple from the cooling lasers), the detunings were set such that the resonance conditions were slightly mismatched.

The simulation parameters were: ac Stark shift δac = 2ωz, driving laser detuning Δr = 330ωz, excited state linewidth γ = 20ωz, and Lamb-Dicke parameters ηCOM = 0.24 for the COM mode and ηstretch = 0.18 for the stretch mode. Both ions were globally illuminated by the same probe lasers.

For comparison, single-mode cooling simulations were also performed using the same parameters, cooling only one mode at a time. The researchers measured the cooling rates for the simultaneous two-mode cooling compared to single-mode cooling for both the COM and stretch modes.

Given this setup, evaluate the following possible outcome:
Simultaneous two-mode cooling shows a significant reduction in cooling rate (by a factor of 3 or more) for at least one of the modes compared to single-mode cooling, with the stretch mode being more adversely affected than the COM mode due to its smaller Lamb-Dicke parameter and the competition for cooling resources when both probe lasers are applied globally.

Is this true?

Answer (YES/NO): NO